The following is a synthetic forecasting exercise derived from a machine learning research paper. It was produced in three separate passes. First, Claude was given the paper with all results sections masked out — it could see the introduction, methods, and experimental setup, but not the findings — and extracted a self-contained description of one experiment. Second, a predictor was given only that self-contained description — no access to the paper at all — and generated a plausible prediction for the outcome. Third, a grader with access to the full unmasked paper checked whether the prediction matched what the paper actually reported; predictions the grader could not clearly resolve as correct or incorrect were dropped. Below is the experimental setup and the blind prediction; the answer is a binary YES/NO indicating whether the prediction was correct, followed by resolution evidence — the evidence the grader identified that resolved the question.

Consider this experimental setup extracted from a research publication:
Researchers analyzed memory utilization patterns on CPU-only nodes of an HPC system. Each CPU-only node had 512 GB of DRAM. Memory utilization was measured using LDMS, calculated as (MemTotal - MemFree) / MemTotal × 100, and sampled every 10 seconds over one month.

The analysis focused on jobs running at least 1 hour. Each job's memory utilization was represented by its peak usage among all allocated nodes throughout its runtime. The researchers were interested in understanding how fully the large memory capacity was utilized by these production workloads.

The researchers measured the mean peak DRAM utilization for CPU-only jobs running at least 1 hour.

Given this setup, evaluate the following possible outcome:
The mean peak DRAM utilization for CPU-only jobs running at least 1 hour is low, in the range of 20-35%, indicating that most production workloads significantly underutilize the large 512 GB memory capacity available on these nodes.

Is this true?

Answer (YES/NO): YES